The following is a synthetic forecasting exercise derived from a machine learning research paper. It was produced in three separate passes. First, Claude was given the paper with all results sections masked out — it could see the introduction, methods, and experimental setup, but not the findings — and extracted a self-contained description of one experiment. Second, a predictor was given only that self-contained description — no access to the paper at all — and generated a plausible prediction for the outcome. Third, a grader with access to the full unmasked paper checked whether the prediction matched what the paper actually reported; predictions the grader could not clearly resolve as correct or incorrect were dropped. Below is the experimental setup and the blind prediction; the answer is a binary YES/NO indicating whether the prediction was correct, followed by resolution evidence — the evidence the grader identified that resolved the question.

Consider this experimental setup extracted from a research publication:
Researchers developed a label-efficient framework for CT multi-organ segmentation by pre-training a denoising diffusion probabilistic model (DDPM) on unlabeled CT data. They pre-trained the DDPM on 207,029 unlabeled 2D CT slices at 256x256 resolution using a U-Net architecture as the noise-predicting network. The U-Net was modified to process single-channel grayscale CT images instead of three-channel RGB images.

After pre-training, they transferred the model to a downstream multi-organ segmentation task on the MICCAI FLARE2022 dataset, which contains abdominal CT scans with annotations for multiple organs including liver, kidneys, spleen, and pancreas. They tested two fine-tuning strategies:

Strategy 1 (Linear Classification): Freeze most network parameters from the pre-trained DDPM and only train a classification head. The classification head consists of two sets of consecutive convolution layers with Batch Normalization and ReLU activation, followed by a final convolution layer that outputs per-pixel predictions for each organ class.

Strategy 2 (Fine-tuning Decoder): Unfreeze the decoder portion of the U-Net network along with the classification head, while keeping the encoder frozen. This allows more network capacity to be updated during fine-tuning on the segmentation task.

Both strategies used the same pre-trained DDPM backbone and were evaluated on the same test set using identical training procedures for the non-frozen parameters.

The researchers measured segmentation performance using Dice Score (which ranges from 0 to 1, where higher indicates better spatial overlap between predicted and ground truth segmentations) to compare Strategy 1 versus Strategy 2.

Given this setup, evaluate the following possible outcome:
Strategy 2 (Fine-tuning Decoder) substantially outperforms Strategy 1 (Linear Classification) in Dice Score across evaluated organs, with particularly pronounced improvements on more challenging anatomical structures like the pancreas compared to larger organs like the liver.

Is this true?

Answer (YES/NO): NO